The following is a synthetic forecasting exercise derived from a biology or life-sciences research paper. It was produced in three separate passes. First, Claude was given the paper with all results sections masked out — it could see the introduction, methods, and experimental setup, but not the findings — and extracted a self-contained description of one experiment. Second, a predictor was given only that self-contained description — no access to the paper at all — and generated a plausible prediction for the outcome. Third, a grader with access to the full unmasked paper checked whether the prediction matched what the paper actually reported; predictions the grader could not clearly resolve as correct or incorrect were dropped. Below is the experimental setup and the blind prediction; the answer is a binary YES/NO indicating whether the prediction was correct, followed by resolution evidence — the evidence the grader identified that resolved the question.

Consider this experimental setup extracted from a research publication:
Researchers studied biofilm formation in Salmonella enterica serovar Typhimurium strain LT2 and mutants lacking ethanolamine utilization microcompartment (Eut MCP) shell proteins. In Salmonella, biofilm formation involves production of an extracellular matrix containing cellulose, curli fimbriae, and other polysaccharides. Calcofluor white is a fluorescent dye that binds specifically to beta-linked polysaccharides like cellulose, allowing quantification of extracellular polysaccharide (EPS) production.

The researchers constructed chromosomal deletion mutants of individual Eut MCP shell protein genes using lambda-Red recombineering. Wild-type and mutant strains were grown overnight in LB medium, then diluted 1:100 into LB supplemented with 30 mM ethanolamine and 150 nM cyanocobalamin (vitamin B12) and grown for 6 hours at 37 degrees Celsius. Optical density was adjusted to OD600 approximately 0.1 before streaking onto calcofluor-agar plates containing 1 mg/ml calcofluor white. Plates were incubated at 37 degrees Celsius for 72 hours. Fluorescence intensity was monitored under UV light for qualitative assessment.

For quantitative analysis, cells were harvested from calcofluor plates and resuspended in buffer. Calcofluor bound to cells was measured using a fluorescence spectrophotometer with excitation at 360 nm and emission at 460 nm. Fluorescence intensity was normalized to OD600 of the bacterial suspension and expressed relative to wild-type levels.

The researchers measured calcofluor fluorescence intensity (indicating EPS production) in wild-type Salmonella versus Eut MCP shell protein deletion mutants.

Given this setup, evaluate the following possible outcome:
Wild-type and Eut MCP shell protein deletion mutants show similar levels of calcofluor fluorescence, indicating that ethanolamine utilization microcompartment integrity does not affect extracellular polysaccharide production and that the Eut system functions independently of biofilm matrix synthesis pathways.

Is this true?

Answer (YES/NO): NO